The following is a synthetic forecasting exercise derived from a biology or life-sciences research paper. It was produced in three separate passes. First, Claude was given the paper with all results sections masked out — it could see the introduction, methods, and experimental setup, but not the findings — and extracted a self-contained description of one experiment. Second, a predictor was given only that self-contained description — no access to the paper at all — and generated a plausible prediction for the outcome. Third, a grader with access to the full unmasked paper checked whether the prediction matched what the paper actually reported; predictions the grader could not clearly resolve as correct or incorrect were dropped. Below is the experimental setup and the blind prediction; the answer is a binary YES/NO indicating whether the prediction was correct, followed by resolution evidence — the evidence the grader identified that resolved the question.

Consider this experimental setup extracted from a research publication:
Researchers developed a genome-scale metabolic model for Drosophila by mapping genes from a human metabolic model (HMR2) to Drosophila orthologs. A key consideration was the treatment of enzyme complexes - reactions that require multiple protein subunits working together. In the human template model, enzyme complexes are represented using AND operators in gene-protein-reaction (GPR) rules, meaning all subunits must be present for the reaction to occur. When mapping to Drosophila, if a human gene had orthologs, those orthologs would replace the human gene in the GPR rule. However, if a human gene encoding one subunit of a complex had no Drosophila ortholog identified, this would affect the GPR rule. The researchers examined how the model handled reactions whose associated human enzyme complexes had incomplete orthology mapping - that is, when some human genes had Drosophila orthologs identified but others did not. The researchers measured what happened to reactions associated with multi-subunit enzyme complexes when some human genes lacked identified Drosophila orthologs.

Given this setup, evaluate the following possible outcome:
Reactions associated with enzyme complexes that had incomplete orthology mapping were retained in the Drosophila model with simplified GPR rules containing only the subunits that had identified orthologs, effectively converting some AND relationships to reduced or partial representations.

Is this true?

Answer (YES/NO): YES